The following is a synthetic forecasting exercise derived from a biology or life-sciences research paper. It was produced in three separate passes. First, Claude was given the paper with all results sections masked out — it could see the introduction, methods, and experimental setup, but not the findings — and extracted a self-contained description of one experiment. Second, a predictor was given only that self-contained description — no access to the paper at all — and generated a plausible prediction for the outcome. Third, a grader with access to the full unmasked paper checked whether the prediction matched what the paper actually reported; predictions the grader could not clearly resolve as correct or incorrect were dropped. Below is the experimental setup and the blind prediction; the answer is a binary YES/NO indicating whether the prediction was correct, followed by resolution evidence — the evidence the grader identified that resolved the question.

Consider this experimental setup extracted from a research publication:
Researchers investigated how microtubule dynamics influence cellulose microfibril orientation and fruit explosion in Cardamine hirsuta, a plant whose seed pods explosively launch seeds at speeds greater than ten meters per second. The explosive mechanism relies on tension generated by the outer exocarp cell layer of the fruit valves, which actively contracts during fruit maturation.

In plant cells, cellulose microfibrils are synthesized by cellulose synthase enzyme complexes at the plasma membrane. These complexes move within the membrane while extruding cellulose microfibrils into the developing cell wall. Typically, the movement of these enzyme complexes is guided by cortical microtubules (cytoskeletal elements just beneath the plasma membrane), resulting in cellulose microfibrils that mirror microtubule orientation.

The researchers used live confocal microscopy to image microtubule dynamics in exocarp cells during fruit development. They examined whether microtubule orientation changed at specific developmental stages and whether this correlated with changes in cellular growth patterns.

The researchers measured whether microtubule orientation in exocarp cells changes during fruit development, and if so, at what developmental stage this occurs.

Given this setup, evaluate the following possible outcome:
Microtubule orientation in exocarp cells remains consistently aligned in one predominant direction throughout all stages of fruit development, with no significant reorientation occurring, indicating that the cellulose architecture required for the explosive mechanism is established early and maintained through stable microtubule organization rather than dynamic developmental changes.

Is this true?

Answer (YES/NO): NO